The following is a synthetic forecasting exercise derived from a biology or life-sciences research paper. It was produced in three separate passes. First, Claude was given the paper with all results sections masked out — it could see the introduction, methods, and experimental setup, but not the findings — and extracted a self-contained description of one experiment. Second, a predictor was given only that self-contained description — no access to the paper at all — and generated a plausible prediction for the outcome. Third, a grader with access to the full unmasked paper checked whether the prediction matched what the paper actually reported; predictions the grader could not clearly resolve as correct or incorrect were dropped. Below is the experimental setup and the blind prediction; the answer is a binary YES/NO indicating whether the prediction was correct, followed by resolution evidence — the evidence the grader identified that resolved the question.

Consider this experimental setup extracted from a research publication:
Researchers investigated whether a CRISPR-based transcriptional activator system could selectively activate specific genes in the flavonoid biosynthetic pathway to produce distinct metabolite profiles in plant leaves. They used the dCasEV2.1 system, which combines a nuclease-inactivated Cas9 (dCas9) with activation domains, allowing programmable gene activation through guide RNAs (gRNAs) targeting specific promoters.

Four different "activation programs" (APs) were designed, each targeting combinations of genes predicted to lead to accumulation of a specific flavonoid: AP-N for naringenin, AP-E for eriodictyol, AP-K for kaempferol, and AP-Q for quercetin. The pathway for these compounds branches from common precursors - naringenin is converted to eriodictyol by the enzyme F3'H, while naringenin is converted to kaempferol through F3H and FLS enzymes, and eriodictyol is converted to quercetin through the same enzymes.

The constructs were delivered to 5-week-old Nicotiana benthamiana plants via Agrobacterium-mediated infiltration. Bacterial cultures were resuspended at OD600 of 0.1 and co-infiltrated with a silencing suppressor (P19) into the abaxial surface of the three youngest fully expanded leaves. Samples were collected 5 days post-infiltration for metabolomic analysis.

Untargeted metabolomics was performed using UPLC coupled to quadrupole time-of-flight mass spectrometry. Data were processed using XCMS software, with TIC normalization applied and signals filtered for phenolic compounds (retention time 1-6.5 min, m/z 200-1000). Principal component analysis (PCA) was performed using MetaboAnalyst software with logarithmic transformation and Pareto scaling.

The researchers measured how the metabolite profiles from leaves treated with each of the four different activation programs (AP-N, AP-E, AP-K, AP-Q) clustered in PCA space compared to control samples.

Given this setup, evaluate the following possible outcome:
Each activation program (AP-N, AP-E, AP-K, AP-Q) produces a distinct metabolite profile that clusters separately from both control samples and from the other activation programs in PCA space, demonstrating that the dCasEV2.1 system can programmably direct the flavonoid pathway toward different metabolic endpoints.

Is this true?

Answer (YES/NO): YES